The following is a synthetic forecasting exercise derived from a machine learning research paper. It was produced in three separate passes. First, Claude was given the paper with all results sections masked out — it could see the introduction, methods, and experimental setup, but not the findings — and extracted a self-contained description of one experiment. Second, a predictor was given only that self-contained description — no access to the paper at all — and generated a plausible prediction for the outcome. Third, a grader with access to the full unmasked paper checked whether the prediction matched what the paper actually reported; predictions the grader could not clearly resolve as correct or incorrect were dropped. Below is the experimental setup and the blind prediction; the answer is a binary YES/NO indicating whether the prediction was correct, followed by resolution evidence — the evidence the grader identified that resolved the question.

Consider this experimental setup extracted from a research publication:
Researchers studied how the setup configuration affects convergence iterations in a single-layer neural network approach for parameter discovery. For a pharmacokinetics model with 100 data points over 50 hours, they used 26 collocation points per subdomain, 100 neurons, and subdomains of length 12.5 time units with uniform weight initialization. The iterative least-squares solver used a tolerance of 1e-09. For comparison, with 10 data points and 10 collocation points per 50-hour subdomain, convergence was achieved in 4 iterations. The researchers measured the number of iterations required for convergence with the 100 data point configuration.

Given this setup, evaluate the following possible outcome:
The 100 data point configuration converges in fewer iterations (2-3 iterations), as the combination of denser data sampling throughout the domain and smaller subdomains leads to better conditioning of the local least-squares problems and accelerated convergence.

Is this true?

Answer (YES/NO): NO